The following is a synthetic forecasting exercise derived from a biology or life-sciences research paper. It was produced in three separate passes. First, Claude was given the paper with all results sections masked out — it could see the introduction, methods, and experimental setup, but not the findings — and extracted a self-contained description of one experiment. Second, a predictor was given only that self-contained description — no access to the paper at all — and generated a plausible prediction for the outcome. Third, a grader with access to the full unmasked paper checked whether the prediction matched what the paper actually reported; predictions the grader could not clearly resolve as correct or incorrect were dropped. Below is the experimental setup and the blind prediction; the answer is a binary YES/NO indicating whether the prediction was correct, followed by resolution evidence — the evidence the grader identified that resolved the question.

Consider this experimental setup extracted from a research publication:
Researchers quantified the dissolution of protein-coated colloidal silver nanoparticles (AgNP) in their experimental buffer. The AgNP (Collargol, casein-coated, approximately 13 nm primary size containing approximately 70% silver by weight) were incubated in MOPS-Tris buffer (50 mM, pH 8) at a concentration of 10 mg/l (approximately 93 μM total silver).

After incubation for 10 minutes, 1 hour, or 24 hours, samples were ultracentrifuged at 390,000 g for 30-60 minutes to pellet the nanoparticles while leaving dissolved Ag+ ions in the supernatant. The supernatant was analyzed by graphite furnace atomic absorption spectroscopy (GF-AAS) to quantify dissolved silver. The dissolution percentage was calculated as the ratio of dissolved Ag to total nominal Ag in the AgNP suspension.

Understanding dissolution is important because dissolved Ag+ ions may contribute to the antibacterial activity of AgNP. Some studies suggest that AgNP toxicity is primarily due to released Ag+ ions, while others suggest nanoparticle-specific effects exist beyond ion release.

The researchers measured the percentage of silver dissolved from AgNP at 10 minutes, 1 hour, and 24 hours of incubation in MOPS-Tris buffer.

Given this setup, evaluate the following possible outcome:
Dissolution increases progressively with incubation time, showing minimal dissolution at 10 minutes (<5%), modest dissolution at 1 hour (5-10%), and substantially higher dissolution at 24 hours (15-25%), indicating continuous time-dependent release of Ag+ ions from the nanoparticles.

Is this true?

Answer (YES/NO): NO